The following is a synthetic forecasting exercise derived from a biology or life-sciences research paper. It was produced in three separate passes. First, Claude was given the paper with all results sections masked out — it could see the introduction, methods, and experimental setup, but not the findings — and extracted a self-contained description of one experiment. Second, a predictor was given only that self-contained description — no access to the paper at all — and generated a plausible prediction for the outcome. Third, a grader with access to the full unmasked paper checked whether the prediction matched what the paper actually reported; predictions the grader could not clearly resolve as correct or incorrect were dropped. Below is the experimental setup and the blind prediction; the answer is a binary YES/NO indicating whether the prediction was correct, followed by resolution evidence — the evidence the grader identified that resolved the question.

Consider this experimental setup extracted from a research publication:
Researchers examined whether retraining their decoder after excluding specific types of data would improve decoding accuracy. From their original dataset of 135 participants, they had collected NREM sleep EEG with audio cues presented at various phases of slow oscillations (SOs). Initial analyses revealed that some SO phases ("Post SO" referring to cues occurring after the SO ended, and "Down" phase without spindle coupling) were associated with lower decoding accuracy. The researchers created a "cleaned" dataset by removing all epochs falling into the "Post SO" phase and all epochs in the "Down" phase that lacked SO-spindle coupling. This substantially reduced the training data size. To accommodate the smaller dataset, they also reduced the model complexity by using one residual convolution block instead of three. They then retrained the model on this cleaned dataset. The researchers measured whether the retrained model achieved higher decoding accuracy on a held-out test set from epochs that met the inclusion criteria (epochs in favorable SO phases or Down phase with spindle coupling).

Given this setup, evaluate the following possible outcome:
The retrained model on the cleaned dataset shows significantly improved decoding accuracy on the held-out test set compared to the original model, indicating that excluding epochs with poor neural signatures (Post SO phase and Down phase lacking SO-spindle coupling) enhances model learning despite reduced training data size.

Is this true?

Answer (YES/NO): YES